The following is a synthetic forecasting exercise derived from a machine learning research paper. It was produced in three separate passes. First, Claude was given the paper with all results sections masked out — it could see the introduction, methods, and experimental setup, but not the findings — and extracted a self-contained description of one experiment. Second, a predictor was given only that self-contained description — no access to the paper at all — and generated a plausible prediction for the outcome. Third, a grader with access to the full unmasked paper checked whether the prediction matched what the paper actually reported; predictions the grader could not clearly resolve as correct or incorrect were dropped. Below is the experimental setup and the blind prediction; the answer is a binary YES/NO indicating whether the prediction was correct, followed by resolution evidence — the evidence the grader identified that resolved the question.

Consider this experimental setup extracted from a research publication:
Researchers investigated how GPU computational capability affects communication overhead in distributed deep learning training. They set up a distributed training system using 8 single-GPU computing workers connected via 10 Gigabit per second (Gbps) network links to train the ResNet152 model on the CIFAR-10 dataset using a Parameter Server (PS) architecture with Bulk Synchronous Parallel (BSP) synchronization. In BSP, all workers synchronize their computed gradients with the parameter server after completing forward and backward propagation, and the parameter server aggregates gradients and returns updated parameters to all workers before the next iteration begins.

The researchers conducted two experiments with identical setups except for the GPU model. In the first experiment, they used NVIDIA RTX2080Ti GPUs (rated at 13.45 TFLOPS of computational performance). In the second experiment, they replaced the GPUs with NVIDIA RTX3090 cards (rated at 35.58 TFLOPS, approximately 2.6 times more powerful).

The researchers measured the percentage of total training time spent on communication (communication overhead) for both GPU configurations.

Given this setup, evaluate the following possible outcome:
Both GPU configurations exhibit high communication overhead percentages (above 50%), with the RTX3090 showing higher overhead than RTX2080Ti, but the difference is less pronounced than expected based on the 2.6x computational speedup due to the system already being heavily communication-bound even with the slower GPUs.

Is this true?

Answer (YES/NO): NO